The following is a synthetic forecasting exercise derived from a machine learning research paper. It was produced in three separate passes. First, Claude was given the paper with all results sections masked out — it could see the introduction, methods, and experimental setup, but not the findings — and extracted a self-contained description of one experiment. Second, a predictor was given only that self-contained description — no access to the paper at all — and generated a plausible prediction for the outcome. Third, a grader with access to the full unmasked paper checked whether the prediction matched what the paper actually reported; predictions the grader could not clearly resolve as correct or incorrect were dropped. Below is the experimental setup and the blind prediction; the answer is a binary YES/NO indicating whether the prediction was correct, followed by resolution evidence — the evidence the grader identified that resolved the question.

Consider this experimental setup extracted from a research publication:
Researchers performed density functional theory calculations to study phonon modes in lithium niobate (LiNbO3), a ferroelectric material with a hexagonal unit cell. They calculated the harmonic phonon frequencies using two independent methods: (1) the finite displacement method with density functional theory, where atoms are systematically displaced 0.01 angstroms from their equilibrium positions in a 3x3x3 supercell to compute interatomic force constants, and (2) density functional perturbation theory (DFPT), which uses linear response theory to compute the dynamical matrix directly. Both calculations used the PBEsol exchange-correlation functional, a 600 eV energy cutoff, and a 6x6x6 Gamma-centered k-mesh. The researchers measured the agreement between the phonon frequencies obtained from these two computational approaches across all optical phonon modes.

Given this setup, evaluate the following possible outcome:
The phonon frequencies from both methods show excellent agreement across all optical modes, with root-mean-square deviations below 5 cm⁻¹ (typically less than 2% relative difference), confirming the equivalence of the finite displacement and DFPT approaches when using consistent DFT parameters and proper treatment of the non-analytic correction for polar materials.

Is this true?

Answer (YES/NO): YES